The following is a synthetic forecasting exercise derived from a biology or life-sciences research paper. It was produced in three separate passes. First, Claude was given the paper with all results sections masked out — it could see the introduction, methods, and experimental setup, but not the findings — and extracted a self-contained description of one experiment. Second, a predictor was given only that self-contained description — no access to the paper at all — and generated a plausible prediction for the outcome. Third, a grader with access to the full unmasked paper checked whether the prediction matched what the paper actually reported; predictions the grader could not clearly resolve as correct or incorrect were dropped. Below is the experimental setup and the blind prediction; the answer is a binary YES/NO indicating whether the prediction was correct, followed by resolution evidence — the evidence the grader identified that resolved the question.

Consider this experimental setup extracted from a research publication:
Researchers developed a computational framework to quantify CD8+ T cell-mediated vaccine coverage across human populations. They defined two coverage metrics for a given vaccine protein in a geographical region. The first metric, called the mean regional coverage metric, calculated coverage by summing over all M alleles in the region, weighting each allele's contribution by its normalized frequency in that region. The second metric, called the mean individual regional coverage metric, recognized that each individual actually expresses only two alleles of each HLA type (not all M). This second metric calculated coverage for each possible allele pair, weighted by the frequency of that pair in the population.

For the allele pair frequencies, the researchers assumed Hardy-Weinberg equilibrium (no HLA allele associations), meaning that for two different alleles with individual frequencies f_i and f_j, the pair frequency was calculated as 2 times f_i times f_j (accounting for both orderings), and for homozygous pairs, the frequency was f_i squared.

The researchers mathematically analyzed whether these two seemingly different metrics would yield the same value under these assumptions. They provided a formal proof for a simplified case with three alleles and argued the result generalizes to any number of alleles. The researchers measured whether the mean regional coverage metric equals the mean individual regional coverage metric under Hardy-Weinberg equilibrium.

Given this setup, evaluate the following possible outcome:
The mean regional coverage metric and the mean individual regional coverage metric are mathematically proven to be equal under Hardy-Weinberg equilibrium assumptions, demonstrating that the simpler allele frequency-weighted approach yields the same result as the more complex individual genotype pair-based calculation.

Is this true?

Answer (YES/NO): YES